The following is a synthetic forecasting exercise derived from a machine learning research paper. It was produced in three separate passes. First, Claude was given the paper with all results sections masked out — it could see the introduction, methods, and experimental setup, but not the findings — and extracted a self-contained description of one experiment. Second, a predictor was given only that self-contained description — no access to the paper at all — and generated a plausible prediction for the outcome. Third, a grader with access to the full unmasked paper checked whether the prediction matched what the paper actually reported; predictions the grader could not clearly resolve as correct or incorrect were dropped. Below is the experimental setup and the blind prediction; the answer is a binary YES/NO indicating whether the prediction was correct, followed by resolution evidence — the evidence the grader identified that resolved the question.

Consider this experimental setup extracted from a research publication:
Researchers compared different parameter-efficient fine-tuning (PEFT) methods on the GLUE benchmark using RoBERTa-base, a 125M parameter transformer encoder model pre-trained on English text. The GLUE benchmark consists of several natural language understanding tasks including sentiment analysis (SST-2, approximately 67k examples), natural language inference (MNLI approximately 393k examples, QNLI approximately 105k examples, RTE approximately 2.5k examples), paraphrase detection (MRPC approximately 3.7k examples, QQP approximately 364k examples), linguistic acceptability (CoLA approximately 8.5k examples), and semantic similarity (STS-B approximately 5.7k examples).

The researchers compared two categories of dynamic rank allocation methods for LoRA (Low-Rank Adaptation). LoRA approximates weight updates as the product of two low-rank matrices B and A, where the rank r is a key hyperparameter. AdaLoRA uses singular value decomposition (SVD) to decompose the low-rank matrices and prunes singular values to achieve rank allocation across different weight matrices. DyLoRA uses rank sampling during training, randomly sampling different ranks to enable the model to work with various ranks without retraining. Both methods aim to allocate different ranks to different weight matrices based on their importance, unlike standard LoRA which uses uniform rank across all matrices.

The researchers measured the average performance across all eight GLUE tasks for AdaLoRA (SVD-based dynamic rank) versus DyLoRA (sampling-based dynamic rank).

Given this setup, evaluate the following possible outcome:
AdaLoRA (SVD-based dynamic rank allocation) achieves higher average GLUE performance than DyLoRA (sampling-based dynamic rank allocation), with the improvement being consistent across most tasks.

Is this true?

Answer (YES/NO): YES